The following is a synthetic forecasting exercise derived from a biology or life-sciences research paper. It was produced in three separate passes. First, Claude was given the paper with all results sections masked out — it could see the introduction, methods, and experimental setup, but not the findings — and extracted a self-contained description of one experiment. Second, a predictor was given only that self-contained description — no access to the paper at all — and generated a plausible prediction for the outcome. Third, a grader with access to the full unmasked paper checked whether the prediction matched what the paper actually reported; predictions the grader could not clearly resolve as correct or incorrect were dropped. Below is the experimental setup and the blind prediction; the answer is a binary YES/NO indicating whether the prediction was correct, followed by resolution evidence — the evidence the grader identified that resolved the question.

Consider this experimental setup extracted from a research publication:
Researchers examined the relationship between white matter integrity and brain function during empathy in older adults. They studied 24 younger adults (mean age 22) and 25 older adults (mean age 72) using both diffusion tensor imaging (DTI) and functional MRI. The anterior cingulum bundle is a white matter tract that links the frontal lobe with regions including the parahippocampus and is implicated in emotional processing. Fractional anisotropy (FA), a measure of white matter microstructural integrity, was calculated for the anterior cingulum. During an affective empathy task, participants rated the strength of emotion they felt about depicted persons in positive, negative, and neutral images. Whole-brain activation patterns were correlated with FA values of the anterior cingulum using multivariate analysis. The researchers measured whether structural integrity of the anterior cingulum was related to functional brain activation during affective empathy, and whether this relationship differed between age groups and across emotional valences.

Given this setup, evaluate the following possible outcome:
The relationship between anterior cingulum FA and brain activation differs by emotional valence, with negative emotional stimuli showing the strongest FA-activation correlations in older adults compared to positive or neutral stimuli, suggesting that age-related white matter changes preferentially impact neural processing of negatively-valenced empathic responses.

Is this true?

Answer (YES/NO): NO